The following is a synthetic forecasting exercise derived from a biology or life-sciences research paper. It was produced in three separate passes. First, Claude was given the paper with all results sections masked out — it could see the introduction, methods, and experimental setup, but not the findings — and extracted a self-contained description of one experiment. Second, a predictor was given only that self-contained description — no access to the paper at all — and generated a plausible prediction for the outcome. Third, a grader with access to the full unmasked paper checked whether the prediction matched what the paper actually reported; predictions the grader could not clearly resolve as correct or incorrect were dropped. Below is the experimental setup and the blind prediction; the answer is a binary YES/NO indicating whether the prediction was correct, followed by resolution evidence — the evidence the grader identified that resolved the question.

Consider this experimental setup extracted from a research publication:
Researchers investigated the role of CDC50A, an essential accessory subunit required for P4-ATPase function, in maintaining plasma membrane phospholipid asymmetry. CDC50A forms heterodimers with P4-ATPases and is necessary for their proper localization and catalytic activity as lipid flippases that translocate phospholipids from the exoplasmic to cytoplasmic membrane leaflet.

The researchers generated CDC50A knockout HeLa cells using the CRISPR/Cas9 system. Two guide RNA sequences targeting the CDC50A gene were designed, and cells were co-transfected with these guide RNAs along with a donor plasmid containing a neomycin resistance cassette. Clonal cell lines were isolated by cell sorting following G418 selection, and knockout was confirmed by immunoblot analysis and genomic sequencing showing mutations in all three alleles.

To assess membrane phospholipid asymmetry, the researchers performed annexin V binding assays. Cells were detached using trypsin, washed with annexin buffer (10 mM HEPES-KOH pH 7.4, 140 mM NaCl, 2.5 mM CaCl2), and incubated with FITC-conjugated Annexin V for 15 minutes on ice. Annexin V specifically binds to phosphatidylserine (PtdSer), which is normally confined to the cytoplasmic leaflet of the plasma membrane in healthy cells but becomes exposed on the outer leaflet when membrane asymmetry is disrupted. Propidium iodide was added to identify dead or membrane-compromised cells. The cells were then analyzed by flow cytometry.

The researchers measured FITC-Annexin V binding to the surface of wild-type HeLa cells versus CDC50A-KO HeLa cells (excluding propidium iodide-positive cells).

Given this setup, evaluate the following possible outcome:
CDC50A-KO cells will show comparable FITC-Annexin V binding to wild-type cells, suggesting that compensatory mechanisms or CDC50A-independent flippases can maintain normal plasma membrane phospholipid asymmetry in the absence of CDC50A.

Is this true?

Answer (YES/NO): NO